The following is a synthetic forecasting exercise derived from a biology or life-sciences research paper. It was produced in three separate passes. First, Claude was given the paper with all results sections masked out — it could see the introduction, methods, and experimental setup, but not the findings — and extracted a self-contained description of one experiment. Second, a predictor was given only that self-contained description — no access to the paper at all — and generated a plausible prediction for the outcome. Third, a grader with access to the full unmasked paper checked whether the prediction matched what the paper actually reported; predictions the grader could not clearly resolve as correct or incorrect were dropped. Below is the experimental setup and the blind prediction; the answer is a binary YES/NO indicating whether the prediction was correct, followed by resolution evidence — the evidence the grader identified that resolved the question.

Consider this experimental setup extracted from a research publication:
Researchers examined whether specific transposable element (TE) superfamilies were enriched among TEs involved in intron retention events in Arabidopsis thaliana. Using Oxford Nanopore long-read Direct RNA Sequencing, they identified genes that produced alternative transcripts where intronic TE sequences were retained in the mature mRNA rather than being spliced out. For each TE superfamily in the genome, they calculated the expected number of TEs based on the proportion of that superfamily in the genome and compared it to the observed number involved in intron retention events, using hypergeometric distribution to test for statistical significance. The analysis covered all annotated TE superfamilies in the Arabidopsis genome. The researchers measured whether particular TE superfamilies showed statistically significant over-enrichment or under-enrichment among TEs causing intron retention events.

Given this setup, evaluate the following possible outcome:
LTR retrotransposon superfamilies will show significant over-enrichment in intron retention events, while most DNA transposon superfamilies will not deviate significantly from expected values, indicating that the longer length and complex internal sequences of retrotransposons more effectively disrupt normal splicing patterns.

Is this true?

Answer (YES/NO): NO